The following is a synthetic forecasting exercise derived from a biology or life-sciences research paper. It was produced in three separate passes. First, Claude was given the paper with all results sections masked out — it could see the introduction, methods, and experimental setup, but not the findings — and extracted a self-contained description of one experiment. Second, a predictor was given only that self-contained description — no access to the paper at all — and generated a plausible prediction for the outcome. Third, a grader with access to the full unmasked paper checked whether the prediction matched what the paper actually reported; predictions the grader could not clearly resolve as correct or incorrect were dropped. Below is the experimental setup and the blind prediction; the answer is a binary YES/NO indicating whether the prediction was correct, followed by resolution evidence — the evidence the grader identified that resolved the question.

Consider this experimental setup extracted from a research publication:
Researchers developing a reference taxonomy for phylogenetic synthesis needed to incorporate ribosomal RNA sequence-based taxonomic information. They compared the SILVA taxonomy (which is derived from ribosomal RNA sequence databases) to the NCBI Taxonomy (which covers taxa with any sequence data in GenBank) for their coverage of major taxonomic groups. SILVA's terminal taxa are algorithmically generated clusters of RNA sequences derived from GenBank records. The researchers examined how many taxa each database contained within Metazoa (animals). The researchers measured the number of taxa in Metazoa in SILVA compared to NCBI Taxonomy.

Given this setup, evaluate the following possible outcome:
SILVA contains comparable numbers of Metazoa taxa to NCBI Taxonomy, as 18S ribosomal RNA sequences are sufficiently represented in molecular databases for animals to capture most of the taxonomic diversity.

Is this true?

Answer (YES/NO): NO